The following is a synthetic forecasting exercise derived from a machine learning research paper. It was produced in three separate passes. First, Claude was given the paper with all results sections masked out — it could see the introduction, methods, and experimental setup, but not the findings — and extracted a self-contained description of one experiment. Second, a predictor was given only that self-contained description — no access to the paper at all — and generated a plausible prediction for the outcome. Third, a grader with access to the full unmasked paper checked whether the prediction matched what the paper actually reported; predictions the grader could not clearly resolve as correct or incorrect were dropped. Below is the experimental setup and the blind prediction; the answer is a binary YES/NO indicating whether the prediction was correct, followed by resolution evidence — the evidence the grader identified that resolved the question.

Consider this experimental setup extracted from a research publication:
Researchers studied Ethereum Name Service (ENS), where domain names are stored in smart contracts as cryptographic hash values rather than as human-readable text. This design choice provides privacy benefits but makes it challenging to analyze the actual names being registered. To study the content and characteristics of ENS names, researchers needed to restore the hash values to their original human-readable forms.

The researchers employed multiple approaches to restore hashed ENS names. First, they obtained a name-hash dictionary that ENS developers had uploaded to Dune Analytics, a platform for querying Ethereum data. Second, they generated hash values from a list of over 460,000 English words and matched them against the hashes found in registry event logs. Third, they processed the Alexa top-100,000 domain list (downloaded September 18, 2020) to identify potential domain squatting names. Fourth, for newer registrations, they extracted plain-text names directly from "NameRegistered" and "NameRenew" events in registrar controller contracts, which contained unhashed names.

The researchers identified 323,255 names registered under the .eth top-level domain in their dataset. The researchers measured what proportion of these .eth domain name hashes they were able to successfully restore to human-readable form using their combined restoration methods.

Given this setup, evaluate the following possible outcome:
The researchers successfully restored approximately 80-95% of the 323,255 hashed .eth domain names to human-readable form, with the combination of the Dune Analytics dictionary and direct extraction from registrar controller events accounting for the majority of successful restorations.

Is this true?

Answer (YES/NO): YES